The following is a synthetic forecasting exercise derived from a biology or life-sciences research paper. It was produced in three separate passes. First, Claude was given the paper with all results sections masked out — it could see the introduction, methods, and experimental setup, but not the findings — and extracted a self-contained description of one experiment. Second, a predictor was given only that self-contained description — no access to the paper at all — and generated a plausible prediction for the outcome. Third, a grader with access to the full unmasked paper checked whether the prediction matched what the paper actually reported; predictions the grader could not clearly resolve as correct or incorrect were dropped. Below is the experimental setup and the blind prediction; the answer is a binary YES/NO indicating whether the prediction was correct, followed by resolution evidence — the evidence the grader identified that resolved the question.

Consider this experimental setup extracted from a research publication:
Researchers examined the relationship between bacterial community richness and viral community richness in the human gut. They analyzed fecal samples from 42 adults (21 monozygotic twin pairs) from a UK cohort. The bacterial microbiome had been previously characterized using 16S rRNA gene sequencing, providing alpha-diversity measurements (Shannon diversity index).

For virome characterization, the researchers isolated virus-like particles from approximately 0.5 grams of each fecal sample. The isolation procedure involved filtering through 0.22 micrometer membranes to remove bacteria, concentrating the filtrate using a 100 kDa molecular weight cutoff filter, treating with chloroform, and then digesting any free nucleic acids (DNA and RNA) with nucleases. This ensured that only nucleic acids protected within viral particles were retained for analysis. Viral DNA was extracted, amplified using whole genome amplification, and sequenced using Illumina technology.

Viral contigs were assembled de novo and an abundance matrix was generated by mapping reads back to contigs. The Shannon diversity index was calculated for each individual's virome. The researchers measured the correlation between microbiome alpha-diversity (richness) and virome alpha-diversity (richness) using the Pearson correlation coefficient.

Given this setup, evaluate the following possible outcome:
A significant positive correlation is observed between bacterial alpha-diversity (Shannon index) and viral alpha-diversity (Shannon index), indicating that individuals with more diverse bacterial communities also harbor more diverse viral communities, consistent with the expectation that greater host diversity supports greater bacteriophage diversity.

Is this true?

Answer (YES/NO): YES